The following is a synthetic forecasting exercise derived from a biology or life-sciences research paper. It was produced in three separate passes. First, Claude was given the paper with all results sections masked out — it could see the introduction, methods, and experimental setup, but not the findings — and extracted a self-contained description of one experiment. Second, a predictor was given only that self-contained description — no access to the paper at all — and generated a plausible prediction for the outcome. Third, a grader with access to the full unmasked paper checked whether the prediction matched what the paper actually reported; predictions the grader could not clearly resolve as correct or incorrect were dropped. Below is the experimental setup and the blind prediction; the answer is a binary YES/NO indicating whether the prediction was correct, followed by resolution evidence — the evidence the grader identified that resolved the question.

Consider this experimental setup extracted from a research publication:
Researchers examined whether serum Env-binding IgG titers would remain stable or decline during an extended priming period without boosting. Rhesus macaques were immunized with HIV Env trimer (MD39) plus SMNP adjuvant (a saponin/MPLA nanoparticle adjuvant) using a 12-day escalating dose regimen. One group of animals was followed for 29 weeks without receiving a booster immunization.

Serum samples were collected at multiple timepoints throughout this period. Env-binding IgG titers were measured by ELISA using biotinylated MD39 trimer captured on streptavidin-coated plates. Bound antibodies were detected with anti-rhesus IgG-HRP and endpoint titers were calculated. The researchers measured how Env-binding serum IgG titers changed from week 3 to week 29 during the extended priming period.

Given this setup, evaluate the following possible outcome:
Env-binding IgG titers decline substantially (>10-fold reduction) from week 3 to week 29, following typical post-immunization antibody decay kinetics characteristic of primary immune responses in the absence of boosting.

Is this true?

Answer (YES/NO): NO